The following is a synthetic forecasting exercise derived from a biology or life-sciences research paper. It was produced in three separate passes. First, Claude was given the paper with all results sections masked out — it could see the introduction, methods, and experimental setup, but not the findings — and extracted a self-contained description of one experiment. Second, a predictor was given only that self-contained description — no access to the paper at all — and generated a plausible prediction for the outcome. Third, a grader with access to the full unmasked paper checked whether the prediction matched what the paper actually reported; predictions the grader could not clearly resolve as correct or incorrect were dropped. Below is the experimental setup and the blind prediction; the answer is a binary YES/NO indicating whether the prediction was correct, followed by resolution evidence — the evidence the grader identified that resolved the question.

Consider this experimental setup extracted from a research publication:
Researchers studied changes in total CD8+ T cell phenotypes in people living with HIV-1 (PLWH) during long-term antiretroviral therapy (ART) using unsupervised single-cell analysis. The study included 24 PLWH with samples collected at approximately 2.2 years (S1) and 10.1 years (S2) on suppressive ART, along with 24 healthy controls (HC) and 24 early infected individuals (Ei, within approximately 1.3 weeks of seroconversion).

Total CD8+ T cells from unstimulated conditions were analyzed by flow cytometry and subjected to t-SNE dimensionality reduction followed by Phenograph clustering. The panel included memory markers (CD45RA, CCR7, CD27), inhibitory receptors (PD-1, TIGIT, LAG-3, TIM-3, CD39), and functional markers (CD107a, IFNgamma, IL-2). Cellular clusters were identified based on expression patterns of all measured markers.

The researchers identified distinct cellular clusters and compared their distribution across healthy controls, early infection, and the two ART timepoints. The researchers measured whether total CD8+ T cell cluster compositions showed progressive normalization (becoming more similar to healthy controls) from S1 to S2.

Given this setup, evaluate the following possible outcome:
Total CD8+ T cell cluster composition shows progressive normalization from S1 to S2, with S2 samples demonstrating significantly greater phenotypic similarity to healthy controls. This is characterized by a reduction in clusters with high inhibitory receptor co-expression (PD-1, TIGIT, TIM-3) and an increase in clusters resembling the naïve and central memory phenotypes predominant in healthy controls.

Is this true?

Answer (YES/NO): NO